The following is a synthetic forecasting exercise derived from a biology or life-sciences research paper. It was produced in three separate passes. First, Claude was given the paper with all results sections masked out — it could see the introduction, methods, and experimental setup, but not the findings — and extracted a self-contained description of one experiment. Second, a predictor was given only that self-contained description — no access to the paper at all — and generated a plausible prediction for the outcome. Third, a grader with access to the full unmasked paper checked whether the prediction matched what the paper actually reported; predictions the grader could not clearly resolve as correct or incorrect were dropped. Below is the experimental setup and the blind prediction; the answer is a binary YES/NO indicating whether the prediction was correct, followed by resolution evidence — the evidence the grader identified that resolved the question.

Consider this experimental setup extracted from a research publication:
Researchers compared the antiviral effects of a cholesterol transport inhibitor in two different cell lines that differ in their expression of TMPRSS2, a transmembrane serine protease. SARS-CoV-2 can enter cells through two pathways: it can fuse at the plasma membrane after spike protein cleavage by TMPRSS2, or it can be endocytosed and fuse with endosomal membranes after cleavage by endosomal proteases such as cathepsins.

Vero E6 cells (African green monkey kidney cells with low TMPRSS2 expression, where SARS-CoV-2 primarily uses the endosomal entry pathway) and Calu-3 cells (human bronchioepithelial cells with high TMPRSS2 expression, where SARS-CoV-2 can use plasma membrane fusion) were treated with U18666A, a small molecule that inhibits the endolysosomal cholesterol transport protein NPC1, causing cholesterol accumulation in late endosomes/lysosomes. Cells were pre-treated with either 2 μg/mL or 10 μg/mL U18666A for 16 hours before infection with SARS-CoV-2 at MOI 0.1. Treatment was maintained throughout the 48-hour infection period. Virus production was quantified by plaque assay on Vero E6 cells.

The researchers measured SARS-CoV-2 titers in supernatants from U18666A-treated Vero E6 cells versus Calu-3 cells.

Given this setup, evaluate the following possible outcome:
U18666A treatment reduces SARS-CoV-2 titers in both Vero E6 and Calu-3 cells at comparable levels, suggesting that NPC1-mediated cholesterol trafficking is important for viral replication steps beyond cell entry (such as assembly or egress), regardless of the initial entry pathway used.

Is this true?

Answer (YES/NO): NO